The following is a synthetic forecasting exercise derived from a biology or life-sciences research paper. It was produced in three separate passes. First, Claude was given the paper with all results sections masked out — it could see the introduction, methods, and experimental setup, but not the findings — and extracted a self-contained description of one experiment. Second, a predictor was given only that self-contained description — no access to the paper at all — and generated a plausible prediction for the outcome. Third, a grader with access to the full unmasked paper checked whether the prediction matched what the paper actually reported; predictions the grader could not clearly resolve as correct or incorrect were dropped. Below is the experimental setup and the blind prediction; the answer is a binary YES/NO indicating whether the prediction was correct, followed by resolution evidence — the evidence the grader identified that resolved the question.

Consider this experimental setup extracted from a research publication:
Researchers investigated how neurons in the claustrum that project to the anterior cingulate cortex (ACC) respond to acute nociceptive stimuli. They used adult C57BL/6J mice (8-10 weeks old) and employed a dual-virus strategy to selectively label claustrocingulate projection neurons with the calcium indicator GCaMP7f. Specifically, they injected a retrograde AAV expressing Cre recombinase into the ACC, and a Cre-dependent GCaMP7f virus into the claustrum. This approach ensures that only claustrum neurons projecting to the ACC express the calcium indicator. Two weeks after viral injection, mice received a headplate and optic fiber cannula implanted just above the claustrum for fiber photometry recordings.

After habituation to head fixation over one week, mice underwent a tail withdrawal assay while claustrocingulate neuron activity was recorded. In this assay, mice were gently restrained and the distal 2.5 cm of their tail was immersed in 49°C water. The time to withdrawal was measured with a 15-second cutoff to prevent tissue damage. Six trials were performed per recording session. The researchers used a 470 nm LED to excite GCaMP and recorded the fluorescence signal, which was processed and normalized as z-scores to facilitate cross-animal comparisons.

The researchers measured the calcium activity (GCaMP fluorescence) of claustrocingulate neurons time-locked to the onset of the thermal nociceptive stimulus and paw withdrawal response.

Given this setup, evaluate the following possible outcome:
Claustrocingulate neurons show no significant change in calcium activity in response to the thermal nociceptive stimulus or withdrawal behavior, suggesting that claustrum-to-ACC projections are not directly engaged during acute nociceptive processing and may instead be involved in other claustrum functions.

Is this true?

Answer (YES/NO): NO